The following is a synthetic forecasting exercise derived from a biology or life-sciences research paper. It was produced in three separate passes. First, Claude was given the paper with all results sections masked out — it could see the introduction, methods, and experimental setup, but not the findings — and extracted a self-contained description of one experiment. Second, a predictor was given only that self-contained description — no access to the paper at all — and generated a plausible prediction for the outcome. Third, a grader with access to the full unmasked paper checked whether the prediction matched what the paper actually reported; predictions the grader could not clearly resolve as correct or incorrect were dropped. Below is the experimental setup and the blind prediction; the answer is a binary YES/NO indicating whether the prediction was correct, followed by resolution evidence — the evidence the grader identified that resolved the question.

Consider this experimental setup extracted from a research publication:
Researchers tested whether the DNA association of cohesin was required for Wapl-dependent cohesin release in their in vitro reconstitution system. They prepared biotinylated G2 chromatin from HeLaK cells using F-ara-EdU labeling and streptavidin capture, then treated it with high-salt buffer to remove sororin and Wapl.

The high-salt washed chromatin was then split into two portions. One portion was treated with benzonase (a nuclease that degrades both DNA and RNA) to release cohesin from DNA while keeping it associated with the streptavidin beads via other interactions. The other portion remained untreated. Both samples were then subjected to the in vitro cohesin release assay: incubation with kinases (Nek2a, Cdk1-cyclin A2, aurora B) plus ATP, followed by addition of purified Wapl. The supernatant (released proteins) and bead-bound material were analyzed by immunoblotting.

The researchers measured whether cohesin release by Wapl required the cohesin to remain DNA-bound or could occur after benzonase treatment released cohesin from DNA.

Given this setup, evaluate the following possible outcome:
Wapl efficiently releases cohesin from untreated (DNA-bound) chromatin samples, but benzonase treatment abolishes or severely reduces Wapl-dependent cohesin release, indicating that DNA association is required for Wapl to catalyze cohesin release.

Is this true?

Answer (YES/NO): NO